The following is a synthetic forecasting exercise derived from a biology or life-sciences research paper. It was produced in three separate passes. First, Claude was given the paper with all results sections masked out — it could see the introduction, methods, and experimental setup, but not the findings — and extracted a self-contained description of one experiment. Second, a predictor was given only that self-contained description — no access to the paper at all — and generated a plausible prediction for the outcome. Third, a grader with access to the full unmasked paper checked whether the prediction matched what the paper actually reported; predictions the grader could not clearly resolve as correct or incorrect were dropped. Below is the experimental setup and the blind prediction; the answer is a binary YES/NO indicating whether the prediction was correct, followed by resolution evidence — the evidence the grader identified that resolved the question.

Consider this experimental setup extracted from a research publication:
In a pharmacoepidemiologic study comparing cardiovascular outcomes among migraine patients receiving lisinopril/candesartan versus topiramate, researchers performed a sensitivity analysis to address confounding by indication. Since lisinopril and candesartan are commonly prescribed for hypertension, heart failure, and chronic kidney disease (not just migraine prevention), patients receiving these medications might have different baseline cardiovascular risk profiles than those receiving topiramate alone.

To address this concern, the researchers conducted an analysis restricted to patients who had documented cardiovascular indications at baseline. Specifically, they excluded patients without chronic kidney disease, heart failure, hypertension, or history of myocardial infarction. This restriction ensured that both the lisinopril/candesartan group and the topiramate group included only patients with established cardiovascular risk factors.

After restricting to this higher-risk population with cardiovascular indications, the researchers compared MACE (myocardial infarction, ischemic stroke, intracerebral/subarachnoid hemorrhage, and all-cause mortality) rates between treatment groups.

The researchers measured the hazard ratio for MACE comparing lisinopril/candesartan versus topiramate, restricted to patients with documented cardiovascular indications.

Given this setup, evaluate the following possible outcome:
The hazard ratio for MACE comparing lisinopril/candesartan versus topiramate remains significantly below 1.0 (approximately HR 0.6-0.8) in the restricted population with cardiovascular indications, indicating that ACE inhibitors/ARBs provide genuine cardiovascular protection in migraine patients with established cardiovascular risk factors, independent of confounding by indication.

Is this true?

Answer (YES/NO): NO